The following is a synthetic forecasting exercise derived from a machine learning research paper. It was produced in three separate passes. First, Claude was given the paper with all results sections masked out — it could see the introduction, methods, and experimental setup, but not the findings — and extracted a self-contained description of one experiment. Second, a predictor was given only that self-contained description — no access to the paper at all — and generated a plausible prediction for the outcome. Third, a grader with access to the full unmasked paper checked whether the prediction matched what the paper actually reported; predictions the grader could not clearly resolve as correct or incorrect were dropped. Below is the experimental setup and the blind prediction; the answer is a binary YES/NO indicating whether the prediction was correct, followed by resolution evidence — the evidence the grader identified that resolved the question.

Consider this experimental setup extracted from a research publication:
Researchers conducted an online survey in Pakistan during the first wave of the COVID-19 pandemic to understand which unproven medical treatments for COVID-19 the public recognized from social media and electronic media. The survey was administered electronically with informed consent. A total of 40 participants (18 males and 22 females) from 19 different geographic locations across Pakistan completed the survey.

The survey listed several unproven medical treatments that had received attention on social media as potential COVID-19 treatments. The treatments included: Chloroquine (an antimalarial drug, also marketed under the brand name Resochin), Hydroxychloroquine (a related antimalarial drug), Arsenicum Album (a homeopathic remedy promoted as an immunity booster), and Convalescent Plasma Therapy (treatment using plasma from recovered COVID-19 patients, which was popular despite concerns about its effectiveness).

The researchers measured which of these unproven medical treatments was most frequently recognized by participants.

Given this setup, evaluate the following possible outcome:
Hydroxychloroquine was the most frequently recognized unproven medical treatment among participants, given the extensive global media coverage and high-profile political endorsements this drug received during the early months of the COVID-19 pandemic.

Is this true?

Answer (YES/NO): NO